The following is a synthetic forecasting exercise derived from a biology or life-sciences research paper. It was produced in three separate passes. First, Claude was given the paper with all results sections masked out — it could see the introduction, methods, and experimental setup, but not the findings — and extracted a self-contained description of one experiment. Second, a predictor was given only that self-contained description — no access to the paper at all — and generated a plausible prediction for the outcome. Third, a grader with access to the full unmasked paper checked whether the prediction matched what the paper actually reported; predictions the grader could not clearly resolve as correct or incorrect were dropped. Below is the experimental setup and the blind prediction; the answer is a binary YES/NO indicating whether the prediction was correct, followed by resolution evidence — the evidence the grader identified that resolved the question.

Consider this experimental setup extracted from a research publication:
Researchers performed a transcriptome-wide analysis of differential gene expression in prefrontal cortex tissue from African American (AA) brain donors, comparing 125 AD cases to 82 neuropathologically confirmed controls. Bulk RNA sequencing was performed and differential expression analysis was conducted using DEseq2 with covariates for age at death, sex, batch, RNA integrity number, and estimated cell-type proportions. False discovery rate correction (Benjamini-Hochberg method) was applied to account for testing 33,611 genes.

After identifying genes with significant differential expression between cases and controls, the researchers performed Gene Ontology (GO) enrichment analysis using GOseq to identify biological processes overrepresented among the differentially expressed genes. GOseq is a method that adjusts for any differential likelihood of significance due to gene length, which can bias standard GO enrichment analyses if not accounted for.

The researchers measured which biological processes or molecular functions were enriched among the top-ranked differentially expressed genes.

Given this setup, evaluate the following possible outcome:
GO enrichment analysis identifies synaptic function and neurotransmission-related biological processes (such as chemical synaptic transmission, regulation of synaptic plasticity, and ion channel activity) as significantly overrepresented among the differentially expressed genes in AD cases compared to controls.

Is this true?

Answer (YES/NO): NO